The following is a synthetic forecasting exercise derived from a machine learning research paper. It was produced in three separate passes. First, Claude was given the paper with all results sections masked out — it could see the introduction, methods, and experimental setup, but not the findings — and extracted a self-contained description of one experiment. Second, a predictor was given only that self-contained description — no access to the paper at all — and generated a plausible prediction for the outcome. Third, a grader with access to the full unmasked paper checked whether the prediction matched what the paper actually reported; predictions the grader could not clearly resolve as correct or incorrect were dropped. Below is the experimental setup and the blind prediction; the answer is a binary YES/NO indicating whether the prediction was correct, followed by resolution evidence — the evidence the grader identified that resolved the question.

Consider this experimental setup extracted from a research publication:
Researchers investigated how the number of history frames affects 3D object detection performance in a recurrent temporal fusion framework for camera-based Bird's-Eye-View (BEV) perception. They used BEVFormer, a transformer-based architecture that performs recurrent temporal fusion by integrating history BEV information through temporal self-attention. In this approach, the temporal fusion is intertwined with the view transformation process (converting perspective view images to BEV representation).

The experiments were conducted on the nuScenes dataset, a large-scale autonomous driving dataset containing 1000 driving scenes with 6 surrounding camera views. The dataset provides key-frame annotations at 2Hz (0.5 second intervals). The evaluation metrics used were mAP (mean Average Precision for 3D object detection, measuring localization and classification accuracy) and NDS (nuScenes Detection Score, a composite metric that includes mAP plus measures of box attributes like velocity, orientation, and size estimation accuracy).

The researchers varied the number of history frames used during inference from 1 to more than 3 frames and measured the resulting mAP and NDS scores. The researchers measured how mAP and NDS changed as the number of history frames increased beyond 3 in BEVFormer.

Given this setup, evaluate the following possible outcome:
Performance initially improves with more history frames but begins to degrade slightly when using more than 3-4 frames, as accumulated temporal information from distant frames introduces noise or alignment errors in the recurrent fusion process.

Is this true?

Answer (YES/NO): NO